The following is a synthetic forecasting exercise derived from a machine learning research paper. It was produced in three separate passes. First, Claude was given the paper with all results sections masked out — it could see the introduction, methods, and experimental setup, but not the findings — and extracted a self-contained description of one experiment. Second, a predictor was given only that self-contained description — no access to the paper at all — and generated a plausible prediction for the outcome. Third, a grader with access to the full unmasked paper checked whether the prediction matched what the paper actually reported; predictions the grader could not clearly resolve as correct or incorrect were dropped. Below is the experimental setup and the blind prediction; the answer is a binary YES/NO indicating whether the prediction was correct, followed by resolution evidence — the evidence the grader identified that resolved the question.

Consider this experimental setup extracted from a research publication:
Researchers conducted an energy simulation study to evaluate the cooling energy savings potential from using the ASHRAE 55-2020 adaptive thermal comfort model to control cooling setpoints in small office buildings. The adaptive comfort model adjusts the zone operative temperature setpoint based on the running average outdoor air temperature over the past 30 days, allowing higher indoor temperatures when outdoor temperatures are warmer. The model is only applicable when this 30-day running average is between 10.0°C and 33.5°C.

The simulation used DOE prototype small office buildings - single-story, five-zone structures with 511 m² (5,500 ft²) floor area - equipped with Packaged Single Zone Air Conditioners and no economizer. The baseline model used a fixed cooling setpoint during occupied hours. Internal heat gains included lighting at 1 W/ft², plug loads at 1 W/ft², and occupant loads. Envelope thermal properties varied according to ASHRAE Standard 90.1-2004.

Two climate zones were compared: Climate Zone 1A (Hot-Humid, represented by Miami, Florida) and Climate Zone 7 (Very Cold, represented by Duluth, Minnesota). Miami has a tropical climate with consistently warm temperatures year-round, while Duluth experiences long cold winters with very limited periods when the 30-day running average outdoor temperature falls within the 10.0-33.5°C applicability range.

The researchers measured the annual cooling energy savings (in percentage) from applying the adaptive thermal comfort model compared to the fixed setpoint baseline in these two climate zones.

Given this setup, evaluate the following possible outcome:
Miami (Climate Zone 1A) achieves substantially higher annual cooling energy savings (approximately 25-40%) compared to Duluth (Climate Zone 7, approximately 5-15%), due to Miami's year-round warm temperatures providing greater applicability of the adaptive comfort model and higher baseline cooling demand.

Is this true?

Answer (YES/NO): NO